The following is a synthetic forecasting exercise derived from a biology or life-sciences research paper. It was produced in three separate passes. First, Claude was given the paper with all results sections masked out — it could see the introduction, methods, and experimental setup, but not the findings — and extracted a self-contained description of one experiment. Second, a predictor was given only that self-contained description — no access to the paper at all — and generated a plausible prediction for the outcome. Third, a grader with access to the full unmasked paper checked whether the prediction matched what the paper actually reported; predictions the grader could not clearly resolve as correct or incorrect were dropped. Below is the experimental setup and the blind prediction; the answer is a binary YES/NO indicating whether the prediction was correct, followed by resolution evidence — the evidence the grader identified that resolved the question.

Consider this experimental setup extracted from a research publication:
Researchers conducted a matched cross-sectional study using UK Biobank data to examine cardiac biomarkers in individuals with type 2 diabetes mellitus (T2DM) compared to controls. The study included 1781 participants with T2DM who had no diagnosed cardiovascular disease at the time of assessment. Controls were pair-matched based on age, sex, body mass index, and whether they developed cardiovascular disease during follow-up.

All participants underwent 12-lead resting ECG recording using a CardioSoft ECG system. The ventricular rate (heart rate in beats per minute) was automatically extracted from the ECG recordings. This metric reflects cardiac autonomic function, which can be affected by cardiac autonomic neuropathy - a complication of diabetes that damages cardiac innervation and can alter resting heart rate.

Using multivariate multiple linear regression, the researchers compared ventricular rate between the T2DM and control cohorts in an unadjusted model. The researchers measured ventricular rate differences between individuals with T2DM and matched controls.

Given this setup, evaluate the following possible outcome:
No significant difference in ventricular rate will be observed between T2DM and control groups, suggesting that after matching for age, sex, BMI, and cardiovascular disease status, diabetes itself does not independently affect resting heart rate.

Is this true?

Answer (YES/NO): NO